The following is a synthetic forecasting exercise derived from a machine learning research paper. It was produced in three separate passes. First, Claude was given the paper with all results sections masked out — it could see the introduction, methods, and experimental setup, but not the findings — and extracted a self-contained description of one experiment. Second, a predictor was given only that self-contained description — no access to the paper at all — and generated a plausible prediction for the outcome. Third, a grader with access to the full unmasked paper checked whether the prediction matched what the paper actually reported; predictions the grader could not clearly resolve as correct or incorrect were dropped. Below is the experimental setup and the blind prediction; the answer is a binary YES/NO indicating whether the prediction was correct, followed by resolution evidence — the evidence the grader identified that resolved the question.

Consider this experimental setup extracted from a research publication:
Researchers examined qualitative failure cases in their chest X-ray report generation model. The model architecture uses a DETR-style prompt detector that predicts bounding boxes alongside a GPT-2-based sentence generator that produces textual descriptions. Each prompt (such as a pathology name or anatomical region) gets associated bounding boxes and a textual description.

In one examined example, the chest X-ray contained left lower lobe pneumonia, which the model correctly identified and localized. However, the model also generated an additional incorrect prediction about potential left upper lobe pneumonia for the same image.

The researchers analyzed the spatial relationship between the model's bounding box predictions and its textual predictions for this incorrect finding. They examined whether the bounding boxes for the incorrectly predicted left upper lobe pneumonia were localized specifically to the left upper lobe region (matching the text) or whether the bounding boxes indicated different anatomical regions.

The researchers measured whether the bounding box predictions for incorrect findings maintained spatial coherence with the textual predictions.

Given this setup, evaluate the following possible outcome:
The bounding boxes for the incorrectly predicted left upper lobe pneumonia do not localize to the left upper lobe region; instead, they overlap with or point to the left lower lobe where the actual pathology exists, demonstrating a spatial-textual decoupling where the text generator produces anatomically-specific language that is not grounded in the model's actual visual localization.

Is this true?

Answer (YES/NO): NO